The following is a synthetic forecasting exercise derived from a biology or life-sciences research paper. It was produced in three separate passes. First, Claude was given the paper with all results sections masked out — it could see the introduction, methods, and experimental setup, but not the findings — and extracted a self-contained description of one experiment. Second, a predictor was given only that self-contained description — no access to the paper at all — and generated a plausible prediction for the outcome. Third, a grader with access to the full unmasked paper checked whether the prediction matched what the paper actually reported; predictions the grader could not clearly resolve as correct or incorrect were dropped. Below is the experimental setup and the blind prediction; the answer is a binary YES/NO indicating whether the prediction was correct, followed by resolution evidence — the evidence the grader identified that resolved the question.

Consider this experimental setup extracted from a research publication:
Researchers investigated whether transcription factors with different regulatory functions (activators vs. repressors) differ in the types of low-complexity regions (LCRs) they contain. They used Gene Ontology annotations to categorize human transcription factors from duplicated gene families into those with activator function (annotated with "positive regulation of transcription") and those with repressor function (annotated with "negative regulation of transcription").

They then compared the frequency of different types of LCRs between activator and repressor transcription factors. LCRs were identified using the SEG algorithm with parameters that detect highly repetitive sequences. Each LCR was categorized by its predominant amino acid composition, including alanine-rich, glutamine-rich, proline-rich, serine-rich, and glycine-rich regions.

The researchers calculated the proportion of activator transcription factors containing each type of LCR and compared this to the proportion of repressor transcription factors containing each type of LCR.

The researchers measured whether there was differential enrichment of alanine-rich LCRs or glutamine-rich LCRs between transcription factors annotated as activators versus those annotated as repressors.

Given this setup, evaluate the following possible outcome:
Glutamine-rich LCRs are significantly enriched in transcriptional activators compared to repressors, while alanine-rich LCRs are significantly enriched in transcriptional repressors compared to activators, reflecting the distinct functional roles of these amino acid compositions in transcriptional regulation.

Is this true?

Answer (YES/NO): NO